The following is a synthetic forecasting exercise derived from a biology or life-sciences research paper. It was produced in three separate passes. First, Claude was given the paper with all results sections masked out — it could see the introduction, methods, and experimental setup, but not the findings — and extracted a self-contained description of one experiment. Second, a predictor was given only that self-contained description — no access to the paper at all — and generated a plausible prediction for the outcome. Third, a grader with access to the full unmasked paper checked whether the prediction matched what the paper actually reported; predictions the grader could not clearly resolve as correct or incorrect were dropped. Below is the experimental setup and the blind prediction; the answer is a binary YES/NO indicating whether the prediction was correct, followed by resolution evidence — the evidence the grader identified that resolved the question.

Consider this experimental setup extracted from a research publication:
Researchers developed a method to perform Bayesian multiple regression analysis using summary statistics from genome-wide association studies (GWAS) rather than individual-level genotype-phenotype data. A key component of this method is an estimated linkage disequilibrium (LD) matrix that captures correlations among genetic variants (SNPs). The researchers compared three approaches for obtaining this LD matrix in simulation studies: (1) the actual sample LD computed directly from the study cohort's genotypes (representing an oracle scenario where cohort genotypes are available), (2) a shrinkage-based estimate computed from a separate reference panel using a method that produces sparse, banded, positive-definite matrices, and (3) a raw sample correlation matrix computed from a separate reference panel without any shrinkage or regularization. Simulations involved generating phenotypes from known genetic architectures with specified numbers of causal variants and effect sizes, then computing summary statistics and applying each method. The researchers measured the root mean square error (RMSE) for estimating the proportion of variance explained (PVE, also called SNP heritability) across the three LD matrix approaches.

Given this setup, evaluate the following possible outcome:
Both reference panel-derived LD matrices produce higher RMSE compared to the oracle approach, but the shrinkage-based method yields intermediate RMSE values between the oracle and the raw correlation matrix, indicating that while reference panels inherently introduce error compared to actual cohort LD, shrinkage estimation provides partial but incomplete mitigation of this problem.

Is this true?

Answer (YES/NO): NO